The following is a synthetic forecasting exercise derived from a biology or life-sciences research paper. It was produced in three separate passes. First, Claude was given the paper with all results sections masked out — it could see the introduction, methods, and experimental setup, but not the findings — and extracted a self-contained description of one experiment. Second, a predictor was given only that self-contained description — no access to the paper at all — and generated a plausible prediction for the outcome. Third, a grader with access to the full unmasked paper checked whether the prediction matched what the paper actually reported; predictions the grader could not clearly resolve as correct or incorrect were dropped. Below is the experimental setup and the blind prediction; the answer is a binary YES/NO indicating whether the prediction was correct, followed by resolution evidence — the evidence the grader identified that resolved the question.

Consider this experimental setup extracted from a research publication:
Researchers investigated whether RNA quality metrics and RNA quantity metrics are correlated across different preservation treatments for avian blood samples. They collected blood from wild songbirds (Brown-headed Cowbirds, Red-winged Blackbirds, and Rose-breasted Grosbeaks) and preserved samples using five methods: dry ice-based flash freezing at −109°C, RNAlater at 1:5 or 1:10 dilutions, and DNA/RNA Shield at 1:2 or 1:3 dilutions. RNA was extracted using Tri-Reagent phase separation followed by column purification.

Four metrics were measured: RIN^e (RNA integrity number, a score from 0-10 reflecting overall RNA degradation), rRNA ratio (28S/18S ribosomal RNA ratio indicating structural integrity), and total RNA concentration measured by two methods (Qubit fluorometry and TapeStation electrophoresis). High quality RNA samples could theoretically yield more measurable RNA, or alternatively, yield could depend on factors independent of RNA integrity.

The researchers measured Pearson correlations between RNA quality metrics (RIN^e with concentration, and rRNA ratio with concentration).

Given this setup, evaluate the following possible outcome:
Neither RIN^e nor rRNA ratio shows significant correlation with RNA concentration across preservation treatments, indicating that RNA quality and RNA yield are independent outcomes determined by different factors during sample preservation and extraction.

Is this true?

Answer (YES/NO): YES